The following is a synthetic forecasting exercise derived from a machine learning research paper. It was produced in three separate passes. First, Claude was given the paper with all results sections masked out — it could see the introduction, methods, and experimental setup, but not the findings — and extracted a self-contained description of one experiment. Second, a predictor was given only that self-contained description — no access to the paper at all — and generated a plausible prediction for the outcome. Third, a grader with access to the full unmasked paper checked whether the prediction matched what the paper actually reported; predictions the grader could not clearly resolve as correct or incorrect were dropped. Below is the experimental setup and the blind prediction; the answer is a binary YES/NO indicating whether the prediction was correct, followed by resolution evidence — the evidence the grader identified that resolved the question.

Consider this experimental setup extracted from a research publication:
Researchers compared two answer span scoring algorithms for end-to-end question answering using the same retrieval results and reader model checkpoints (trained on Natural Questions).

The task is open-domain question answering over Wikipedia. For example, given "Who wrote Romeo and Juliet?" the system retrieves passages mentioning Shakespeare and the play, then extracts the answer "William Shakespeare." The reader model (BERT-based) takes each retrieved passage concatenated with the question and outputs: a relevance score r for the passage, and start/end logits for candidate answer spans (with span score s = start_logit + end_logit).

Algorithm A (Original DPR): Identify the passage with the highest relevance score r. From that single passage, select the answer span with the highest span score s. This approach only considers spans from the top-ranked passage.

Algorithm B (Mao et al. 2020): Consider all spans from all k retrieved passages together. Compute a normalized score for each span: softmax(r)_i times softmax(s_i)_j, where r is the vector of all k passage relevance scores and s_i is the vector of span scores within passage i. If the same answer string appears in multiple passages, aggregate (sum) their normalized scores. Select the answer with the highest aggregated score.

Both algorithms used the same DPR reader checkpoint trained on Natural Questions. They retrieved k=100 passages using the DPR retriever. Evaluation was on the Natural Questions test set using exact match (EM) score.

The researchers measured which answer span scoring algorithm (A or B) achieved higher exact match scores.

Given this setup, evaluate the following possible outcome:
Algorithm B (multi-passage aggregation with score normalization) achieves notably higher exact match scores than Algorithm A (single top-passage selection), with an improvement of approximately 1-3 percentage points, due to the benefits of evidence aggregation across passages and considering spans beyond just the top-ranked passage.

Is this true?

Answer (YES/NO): NO